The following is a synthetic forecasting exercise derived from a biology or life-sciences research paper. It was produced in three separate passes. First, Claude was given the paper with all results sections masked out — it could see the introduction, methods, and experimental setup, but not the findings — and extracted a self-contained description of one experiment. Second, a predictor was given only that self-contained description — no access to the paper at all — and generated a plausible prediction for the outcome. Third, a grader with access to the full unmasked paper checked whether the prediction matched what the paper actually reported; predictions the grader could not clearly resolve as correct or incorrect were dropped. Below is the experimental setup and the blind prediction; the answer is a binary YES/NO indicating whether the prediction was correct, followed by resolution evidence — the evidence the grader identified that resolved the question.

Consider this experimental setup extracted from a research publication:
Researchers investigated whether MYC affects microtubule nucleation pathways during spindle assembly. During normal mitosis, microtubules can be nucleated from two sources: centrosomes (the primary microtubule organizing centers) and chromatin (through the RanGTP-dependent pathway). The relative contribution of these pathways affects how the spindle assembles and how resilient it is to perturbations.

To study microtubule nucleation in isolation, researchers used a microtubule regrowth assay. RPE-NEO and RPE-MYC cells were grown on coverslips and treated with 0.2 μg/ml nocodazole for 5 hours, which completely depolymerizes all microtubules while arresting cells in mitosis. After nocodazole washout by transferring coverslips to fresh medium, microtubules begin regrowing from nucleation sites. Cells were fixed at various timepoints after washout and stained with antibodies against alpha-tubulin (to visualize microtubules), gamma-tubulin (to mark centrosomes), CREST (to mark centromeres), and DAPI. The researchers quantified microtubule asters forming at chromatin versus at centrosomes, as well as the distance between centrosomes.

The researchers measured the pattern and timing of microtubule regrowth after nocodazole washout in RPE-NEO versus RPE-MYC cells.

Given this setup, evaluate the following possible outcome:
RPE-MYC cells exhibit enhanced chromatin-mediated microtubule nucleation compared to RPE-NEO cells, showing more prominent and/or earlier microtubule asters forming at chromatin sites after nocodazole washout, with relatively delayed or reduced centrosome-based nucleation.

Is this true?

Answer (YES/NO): YES